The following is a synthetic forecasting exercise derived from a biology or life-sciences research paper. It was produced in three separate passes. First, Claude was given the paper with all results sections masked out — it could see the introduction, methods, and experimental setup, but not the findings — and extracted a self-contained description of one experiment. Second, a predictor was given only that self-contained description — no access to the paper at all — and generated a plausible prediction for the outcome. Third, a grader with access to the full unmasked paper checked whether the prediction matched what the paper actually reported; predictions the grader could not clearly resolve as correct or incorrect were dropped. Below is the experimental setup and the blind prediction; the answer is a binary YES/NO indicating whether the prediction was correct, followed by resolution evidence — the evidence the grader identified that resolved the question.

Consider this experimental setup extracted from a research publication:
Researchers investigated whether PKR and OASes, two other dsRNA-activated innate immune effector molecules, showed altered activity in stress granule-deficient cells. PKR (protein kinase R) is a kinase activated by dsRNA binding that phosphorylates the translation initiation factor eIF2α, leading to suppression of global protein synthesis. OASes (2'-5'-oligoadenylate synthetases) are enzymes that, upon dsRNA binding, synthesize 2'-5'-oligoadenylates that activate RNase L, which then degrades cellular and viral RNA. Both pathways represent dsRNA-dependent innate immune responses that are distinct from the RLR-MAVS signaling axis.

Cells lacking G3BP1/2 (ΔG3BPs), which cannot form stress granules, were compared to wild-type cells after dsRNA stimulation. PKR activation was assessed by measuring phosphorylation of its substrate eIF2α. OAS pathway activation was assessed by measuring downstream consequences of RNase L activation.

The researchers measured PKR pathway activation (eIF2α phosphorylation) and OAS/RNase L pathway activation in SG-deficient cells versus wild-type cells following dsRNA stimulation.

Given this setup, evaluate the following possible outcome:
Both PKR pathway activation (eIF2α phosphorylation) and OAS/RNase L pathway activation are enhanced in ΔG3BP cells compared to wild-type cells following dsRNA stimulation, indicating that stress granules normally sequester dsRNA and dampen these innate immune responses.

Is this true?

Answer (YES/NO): NO